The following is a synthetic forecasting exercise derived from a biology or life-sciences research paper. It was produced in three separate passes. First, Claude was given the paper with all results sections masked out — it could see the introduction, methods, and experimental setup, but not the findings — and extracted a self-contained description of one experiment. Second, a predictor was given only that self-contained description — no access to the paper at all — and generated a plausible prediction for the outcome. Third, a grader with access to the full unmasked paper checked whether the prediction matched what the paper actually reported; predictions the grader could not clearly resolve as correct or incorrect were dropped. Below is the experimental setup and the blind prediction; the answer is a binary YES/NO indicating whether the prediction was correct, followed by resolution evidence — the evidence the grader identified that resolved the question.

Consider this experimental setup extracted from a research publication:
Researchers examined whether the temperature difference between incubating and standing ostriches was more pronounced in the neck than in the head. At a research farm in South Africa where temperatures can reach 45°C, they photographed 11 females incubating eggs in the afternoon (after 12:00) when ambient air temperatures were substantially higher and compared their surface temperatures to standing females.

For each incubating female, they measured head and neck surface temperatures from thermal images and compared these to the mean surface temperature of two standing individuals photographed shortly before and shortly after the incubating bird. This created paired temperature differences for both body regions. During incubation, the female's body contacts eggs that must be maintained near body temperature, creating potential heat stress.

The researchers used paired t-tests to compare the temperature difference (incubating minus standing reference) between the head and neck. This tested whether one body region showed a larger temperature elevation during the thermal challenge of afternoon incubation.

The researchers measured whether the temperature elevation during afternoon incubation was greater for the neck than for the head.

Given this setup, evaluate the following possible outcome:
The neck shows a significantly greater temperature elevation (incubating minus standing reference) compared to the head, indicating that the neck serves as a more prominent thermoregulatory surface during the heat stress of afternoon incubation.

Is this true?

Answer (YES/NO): YES